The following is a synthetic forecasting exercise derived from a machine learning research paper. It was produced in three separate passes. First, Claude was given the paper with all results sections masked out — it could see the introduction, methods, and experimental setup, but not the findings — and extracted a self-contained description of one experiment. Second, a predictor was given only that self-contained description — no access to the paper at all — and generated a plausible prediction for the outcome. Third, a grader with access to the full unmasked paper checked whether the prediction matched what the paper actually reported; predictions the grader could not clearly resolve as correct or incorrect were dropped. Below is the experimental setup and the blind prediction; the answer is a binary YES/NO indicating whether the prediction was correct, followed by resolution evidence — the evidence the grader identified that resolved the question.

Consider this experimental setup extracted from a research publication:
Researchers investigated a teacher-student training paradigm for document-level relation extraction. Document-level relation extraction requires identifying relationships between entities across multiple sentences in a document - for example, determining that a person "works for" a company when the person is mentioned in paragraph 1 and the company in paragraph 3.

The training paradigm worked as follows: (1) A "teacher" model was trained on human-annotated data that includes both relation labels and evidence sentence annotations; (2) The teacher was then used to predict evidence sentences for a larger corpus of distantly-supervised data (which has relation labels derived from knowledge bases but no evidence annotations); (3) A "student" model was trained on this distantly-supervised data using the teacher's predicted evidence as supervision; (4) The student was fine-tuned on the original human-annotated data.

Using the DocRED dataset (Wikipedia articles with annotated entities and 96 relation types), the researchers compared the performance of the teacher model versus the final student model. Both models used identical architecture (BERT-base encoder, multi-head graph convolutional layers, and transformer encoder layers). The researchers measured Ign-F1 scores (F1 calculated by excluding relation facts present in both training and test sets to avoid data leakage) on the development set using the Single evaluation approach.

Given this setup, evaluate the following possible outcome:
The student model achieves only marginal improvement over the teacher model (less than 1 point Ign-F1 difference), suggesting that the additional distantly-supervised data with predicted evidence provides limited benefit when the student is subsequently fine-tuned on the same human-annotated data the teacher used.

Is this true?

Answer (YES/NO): NO